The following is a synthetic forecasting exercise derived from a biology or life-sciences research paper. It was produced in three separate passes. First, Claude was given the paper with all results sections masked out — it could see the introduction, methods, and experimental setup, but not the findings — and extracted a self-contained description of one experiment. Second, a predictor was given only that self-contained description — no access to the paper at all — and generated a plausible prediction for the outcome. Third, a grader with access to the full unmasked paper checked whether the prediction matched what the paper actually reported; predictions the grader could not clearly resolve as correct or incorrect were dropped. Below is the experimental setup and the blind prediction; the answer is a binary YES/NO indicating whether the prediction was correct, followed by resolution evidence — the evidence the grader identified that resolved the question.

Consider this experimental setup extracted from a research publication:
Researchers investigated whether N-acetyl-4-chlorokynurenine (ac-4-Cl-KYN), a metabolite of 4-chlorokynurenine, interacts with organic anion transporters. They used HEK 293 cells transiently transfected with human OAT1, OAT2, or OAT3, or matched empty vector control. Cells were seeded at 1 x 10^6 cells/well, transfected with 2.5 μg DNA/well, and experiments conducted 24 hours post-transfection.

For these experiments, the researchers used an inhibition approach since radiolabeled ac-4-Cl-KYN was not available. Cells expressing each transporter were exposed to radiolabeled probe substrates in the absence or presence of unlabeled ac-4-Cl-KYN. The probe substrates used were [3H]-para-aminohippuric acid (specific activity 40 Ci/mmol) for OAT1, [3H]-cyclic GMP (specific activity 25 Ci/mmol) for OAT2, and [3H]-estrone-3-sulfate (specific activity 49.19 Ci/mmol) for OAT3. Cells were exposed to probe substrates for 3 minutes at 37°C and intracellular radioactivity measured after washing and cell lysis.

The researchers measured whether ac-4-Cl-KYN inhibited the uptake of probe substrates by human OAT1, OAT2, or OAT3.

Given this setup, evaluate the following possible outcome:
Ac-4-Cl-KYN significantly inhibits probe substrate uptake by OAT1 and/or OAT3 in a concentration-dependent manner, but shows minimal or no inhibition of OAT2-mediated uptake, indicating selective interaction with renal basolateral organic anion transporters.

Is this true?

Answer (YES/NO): NO